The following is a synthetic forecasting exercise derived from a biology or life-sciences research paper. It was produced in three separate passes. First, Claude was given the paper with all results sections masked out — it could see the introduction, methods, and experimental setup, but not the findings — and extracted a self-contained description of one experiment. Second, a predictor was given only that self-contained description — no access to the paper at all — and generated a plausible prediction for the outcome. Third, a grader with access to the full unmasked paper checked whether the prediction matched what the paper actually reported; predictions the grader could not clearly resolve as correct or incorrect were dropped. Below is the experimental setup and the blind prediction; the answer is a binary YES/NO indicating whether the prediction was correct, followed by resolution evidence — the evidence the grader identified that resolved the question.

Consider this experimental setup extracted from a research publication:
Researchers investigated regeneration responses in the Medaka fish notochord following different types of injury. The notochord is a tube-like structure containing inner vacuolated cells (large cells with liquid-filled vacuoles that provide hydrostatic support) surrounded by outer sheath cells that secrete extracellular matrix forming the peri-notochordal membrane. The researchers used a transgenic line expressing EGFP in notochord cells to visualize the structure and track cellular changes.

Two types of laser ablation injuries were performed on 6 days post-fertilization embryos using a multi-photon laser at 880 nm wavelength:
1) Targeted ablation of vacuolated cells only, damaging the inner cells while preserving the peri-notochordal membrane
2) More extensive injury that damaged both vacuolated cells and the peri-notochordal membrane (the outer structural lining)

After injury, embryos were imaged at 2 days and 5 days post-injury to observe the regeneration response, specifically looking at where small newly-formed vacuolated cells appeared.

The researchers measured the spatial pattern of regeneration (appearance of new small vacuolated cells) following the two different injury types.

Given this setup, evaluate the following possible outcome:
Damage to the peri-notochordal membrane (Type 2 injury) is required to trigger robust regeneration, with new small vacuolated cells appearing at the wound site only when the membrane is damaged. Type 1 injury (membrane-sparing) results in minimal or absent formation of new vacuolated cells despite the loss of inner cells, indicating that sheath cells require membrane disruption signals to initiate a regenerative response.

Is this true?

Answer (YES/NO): NO